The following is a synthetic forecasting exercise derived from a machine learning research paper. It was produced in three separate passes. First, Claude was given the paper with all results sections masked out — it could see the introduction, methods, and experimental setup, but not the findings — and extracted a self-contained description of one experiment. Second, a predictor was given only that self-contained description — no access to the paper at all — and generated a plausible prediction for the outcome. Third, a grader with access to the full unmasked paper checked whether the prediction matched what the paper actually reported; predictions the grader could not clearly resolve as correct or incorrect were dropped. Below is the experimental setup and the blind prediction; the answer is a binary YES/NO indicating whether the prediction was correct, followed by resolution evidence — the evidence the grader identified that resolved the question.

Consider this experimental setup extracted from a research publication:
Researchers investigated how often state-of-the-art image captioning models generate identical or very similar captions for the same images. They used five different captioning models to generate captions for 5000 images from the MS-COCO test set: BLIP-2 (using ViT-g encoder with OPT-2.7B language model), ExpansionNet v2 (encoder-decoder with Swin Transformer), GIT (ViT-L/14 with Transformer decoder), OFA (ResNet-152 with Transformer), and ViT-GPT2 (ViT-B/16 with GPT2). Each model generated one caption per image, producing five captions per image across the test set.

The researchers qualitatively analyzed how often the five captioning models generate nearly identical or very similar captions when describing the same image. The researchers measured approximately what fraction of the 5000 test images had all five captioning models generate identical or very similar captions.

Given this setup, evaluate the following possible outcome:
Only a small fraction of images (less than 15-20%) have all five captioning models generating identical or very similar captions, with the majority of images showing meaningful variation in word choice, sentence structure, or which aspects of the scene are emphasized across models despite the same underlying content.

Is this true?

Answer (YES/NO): YES